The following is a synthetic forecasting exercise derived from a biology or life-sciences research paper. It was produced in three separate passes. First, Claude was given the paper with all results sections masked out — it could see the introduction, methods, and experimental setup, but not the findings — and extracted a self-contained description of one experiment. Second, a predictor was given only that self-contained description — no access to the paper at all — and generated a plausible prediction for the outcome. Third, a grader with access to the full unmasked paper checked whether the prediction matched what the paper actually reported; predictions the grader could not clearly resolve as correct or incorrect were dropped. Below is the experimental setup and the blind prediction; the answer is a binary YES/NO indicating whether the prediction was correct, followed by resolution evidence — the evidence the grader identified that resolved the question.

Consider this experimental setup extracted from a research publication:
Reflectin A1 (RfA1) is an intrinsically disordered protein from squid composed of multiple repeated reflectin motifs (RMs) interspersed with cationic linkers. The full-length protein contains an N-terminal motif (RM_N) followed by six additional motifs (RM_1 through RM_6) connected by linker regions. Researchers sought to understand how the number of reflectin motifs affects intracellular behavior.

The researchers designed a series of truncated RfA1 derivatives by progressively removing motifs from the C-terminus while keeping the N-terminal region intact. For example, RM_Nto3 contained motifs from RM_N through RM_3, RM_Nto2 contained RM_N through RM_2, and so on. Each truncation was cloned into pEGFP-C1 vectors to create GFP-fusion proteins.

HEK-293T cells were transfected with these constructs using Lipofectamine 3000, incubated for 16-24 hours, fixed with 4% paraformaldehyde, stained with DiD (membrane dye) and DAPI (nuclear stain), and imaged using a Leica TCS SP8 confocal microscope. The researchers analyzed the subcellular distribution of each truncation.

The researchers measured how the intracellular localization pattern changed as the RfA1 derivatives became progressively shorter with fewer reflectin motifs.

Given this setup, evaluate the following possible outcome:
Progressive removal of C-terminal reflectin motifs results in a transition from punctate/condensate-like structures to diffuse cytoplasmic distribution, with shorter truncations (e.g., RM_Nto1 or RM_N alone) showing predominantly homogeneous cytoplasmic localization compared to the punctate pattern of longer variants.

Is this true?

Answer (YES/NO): NO